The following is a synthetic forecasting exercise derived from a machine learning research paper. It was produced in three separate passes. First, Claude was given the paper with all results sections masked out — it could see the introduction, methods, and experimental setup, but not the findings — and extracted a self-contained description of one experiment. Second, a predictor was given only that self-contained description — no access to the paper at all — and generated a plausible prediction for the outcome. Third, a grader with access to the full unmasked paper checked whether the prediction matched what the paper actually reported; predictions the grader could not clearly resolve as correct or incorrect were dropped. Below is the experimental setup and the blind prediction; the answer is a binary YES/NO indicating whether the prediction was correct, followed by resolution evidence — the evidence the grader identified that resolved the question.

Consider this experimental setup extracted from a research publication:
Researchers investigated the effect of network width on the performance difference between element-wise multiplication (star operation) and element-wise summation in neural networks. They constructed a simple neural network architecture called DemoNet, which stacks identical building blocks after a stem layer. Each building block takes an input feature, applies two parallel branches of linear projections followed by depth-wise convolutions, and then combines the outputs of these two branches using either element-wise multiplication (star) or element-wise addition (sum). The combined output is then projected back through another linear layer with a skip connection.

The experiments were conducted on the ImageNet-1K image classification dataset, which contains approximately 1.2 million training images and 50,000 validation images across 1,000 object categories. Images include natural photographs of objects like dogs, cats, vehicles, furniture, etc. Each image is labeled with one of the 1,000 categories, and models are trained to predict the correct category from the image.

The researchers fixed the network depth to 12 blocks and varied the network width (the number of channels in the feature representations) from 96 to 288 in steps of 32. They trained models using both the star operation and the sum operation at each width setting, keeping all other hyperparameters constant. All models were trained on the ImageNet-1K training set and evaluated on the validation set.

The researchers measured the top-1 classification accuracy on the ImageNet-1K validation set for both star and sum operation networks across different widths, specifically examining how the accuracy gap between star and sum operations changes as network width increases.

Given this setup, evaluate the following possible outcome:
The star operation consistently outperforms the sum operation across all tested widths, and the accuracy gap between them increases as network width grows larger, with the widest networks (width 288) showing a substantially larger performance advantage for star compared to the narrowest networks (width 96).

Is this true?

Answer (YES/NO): NO